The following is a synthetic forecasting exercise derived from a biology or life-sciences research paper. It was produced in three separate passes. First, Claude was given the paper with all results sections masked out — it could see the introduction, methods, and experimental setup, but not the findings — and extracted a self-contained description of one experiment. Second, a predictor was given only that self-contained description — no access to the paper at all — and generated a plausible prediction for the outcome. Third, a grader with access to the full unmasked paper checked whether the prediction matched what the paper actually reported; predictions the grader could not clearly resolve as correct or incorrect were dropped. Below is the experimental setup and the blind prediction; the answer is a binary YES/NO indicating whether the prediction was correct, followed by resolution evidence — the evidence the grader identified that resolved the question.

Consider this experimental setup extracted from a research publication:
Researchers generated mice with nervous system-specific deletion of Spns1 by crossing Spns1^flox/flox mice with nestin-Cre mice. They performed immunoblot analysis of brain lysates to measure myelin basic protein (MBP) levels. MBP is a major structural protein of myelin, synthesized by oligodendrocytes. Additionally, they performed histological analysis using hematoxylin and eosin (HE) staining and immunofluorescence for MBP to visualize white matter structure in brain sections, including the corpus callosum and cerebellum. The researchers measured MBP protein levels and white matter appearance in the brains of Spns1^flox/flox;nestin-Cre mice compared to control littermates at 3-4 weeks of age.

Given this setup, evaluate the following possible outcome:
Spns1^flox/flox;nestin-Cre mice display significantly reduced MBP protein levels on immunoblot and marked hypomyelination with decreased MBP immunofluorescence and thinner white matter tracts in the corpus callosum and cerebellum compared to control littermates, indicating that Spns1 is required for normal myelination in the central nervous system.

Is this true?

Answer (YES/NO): YES